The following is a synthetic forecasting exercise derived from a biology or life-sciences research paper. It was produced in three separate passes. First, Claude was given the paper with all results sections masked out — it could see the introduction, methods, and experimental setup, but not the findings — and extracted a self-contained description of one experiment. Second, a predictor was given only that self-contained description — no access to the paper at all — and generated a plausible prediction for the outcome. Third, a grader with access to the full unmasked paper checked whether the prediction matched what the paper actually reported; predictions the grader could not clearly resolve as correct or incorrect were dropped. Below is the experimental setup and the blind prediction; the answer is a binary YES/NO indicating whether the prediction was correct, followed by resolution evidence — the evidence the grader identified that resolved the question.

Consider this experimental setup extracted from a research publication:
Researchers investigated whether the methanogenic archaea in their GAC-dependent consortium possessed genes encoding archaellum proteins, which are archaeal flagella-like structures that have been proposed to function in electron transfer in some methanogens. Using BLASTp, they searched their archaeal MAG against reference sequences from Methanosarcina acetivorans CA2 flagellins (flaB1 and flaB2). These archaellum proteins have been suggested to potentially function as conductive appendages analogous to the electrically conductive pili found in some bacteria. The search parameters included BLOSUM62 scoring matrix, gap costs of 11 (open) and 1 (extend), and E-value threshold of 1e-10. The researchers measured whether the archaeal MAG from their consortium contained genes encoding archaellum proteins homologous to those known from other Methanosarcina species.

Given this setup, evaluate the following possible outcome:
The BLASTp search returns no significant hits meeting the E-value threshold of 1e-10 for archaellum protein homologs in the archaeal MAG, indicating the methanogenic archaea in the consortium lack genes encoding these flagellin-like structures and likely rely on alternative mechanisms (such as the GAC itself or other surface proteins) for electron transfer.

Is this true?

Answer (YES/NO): NO